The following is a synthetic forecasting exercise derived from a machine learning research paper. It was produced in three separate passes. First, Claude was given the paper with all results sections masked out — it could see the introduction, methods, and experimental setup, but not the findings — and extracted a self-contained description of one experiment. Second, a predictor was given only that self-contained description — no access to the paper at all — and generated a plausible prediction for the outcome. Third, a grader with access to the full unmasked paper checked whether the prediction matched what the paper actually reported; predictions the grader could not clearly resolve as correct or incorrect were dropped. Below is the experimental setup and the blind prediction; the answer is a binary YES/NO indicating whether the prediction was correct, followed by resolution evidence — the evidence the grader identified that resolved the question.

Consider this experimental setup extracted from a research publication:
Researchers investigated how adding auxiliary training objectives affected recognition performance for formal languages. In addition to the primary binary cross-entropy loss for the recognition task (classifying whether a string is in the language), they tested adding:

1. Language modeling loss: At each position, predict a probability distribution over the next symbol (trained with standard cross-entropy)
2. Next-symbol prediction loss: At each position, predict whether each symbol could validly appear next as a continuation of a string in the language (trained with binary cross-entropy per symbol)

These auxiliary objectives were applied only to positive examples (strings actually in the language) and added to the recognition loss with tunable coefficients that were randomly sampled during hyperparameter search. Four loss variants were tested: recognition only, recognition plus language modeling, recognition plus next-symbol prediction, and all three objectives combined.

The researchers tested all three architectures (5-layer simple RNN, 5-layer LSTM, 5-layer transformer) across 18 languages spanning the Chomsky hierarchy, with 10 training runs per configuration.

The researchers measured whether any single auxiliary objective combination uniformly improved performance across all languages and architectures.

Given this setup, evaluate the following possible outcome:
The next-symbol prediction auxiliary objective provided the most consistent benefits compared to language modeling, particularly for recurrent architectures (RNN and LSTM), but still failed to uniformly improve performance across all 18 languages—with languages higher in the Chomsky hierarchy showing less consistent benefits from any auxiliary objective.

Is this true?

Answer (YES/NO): NO